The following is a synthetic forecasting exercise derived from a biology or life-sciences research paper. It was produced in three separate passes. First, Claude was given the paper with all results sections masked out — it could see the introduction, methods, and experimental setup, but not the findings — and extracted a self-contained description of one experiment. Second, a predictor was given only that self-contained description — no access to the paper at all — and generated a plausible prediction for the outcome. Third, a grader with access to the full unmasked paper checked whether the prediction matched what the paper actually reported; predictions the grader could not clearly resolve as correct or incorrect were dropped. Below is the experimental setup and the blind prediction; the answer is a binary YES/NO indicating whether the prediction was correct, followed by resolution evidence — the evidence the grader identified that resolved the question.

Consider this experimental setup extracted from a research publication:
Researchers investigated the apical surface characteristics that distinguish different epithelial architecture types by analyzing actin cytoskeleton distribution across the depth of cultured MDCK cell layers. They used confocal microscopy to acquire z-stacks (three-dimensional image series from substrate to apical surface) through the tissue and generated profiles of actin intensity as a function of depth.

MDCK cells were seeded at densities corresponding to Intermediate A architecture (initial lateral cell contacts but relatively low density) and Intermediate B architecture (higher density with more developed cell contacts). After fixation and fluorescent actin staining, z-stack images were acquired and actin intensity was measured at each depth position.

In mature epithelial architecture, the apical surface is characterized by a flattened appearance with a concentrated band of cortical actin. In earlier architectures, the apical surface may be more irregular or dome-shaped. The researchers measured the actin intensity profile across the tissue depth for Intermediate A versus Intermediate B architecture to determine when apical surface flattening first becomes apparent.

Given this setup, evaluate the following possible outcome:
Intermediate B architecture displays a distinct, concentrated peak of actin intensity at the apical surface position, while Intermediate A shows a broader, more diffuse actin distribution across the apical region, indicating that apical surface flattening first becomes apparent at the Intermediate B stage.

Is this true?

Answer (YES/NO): NO